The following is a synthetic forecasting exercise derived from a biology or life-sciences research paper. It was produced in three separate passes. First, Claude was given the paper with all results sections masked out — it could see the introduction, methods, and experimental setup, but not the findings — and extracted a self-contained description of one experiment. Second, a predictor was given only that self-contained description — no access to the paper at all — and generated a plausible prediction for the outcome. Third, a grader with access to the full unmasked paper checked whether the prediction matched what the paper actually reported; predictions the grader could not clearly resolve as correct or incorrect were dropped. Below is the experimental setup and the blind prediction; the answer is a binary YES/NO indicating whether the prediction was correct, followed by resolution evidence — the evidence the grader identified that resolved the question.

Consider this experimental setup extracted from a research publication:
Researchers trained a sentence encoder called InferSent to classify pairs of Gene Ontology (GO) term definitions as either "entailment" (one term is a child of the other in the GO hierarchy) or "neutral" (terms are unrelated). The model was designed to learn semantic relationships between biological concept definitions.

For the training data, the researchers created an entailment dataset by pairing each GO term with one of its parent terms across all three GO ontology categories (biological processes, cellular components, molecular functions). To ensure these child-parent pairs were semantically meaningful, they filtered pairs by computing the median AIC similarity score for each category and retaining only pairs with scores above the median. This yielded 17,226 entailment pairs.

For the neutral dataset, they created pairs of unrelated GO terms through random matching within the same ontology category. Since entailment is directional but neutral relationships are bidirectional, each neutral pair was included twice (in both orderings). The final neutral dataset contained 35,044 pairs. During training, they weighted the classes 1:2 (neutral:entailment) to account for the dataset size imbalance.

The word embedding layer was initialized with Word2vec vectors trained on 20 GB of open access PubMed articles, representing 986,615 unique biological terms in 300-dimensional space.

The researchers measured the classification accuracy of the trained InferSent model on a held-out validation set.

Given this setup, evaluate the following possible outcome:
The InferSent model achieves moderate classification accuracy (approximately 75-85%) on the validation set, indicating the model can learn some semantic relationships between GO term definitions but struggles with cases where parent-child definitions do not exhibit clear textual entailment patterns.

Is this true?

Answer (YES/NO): NO